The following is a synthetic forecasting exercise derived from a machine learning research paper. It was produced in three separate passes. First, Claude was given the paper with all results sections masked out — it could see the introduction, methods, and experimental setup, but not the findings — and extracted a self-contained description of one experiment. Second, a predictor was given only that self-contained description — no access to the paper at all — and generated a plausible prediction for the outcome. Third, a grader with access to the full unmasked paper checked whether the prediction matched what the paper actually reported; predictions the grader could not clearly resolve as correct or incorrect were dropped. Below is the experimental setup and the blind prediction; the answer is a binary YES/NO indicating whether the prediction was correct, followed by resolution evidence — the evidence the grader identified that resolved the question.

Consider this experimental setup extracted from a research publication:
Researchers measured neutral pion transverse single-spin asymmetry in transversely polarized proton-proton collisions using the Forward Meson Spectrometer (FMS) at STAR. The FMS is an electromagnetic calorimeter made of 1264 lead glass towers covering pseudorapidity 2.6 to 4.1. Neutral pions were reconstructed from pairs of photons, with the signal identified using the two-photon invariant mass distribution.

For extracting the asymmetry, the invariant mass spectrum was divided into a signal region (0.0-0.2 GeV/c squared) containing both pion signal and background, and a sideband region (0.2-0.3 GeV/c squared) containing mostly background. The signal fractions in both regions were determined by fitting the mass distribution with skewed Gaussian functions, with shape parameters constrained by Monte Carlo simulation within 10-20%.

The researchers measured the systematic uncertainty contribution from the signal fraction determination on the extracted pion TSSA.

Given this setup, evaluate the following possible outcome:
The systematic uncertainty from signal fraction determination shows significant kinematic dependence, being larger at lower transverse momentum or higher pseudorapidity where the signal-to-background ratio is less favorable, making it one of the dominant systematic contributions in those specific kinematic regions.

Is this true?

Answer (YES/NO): NO